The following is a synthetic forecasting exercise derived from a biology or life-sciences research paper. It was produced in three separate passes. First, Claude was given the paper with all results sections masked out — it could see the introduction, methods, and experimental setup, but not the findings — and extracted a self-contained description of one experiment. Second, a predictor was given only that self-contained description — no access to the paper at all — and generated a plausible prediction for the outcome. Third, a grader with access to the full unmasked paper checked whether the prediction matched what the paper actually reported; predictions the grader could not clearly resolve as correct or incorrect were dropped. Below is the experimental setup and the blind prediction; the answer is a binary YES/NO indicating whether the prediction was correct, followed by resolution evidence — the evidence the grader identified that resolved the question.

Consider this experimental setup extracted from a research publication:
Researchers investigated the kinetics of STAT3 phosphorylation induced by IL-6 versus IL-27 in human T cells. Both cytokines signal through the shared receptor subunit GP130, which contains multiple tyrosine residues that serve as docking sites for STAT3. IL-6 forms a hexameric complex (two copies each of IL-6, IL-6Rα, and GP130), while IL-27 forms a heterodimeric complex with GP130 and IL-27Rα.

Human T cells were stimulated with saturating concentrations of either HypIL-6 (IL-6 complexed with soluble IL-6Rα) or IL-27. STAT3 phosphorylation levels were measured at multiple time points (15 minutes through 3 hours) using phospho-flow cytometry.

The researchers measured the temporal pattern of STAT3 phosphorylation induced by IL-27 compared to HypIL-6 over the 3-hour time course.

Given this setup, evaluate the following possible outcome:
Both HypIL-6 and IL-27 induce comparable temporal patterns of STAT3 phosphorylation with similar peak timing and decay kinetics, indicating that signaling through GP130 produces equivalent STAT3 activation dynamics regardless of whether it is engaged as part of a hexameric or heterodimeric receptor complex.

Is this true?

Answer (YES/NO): YES